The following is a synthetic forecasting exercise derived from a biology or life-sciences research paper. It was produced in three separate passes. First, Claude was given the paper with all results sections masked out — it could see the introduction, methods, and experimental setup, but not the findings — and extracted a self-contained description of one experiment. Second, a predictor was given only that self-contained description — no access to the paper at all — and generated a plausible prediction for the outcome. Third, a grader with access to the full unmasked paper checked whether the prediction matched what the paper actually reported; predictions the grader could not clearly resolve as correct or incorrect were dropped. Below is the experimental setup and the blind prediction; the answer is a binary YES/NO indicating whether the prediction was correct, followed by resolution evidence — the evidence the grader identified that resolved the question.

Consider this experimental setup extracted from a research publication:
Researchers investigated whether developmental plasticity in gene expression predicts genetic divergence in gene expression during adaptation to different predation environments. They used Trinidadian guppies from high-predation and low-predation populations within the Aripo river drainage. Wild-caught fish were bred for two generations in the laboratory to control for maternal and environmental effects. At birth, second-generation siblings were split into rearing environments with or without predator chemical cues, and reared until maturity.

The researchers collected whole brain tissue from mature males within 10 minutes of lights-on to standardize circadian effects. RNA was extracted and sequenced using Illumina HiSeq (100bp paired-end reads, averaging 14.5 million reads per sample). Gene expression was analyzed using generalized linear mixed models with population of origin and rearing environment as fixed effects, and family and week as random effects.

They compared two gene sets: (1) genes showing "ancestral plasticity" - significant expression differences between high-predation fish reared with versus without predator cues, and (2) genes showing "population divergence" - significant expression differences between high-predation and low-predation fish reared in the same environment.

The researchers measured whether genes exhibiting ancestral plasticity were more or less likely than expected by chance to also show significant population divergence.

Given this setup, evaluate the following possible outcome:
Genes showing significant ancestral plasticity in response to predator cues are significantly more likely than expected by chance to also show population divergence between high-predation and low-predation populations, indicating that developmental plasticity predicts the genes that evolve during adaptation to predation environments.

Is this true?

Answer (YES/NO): YES